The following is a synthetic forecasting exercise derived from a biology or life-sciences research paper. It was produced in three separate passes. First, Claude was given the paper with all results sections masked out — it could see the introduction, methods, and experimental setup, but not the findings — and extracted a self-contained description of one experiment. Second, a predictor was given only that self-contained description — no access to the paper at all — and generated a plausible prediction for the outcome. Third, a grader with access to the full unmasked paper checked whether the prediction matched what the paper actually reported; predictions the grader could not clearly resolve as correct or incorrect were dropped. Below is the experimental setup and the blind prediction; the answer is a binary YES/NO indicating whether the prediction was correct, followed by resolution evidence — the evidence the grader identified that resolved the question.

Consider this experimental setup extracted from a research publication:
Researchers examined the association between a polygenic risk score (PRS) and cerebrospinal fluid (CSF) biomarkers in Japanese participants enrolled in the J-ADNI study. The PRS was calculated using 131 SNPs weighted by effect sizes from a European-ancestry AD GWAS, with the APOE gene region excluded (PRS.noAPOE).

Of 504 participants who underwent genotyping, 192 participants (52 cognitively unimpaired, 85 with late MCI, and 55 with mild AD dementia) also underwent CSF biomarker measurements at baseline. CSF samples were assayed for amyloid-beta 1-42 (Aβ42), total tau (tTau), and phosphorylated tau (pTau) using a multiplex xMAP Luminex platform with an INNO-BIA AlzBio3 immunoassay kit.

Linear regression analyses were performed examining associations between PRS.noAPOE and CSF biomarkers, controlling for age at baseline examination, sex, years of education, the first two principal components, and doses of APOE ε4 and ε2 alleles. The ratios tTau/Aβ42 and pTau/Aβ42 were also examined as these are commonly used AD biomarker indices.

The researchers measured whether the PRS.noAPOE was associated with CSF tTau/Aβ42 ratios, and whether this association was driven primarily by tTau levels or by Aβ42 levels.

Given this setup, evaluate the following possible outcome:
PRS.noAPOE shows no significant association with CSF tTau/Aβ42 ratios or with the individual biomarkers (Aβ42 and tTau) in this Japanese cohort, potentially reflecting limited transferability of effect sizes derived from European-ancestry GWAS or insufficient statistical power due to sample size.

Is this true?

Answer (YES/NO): NO